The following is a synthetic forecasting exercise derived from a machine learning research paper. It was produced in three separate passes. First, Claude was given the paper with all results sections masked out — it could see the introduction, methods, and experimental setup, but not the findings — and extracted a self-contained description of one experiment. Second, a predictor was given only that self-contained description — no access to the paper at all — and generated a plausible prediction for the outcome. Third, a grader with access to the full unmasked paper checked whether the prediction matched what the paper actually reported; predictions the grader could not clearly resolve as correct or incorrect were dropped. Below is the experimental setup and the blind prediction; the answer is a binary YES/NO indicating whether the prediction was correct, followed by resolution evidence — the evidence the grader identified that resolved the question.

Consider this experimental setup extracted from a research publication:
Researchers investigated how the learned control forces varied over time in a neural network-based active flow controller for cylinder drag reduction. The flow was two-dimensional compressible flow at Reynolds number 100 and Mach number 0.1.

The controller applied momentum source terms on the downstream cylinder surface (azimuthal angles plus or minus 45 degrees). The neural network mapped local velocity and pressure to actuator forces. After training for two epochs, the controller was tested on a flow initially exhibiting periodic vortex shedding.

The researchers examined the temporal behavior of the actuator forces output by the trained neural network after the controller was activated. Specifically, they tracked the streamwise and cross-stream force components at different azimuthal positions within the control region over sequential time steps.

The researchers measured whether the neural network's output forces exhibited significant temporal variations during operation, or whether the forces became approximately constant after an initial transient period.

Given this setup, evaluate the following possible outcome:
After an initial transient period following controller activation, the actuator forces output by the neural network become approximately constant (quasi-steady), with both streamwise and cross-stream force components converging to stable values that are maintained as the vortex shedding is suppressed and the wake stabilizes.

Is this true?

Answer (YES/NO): YES